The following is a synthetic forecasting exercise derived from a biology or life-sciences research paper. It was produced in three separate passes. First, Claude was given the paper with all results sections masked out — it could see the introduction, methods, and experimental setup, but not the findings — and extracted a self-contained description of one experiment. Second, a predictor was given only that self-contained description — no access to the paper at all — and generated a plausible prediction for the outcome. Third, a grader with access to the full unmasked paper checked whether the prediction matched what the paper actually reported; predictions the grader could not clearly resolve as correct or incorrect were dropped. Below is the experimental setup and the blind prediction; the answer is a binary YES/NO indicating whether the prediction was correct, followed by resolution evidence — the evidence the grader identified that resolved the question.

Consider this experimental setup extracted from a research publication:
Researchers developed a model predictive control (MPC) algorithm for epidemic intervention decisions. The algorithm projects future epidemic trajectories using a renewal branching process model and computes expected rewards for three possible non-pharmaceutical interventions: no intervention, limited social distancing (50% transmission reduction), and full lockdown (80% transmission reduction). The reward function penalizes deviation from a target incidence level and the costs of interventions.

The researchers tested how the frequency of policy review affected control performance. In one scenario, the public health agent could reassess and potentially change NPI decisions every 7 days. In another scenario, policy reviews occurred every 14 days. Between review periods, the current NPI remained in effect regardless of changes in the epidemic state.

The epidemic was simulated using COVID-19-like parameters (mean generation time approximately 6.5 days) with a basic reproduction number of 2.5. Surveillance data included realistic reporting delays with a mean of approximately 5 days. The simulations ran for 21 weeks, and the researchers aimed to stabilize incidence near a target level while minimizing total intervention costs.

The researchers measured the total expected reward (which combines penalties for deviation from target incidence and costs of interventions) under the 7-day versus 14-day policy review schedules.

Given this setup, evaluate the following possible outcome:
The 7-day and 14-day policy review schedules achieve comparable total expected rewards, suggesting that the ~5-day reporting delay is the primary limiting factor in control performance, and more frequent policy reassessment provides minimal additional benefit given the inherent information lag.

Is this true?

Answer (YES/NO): NO